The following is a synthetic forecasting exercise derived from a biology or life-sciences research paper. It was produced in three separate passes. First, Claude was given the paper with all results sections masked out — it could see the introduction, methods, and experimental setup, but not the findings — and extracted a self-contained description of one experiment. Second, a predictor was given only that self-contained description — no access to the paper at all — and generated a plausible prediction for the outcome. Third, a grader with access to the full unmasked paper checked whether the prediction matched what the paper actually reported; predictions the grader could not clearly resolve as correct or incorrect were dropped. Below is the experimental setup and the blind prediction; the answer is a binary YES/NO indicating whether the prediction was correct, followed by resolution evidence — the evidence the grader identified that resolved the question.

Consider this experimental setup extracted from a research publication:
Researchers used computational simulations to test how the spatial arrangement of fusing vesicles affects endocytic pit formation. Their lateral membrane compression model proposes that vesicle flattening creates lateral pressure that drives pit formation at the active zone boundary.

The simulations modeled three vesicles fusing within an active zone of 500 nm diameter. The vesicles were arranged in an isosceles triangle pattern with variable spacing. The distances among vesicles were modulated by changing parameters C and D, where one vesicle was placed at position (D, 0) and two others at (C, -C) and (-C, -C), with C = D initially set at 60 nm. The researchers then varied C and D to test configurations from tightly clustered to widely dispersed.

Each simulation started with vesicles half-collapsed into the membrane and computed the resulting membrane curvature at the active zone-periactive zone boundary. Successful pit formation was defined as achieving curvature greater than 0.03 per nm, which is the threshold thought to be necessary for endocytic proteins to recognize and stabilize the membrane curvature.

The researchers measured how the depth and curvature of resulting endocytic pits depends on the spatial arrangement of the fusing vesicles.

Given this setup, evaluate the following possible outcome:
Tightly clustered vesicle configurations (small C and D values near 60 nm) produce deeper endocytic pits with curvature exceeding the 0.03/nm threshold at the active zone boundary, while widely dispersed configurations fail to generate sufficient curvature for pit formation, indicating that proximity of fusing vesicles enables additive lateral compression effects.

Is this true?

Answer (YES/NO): YES